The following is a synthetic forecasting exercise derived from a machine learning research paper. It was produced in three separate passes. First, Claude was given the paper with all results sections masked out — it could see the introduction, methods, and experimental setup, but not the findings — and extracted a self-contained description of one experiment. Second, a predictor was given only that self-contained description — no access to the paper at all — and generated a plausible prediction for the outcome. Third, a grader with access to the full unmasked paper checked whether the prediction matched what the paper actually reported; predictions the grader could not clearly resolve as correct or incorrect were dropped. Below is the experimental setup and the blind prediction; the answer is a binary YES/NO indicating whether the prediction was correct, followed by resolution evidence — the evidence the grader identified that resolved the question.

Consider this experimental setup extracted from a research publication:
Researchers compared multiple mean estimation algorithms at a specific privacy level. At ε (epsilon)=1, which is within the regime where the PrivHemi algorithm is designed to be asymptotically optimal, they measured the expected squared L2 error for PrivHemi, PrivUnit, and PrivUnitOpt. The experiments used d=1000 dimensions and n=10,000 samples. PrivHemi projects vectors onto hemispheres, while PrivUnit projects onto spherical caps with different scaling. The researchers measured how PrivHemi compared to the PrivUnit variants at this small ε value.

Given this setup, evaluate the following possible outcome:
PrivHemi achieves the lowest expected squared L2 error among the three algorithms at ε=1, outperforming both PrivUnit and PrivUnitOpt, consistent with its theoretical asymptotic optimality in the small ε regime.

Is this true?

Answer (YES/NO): NO